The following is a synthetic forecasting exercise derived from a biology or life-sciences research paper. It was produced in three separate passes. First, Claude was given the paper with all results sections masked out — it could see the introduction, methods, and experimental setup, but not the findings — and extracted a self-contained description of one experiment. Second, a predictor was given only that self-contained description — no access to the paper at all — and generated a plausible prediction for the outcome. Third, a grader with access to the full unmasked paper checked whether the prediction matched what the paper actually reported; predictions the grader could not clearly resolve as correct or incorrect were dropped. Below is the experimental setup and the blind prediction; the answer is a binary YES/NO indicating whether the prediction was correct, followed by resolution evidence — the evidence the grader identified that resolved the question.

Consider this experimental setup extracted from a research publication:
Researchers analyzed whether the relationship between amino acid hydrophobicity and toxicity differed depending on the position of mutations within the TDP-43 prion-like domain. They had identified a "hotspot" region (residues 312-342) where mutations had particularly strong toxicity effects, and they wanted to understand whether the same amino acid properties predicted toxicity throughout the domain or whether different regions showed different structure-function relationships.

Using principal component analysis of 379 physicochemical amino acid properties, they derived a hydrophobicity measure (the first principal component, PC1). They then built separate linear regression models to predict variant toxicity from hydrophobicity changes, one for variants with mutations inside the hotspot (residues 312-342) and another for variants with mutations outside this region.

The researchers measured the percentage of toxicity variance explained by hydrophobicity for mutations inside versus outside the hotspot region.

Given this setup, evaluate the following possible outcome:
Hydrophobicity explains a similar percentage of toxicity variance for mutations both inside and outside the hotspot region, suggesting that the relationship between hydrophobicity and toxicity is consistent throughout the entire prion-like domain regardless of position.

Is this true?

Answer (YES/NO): NO